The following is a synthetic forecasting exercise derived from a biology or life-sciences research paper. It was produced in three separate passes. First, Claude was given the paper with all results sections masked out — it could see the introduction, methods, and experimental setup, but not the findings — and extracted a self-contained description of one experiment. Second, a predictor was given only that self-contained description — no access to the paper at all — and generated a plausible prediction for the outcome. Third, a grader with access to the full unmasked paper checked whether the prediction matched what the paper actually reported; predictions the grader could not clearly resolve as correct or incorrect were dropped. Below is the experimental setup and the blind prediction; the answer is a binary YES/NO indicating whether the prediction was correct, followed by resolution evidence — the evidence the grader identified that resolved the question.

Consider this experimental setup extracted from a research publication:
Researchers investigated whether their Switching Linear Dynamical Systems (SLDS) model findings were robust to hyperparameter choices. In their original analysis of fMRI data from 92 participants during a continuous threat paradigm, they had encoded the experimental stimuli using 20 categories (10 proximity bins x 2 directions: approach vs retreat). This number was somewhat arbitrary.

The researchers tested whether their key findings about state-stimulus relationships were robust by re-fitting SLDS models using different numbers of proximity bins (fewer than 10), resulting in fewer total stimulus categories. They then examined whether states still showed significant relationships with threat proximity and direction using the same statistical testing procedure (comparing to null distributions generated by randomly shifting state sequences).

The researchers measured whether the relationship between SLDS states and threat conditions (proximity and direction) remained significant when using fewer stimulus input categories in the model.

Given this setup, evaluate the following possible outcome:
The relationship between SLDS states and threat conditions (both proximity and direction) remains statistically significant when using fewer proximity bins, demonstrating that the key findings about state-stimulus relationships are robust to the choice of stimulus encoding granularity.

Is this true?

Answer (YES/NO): YES